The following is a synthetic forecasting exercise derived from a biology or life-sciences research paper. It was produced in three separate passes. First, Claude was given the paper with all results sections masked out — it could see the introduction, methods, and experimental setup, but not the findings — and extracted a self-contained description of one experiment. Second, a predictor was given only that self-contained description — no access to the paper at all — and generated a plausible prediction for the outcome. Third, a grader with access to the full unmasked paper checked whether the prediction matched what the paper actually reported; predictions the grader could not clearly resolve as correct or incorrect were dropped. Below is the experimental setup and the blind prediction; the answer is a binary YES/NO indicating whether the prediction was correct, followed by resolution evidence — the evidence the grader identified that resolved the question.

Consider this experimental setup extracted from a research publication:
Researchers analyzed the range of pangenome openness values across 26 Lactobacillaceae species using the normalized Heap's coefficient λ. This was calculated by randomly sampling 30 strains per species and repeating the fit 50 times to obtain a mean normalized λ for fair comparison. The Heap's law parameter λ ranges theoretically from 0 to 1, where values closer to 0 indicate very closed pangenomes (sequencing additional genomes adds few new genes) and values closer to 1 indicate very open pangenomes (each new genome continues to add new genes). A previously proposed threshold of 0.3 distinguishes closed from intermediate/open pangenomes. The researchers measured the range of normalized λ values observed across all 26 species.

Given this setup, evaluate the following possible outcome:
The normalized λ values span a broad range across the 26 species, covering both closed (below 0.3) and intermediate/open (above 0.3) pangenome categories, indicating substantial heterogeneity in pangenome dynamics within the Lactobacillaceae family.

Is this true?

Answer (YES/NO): YES